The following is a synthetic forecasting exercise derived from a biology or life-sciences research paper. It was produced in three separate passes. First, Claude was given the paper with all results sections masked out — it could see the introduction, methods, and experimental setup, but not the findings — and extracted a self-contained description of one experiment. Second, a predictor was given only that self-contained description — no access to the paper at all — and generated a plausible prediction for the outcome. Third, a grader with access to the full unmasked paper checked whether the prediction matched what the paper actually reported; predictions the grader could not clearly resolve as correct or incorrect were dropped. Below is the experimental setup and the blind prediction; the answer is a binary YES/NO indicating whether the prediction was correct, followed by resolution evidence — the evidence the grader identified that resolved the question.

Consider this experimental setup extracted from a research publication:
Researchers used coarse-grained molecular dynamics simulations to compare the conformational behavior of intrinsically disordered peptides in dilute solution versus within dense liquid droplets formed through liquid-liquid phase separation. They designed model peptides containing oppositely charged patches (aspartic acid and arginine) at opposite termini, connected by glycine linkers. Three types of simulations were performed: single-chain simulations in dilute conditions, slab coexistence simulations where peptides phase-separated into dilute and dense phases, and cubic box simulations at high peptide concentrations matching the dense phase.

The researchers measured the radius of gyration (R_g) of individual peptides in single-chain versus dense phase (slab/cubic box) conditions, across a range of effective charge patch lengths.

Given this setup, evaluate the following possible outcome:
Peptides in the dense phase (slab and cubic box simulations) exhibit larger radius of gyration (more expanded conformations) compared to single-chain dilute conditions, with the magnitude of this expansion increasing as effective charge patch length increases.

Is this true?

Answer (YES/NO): YES